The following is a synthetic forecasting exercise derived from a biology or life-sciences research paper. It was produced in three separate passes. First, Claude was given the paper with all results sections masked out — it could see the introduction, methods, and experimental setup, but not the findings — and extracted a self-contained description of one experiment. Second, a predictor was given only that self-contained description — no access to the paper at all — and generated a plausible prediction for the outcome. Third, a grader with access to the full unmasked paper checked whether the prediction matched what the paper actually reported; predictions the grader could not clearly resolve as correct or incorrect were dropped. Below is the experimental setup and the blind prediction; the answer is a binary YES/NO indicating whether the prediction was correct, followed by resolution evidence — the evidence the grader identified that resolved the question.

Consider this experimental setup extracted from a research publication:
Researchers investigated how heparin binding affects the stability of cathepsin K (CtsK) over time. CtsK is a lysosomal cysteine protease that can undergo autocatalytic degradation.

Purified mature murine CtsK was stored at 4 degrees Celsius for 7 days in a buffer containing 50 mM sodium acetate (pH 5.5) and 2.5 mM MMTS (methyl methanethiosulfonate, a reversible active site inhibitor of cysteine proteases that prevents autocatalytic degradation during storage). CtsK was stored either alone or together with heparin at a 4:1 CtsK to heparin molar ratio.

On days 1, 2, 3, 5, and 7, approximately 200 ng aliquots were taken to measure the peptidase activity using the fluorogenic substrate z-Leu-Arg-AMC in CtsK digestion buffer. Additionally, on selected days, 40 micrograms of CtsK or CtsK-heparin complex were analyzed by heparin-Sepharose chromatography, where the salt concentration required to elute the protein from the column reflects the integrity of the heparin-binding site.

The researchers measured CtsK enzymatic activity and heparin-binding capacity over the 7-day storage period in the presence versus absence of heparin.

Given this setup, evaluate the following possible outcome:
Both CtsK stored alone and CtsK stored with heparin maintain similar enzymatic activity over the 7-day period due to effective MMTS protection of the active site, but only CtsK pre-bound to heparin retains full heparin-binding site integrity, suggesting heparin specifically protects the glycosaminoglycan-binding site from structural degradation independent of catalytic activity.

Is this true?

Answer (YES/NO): NO